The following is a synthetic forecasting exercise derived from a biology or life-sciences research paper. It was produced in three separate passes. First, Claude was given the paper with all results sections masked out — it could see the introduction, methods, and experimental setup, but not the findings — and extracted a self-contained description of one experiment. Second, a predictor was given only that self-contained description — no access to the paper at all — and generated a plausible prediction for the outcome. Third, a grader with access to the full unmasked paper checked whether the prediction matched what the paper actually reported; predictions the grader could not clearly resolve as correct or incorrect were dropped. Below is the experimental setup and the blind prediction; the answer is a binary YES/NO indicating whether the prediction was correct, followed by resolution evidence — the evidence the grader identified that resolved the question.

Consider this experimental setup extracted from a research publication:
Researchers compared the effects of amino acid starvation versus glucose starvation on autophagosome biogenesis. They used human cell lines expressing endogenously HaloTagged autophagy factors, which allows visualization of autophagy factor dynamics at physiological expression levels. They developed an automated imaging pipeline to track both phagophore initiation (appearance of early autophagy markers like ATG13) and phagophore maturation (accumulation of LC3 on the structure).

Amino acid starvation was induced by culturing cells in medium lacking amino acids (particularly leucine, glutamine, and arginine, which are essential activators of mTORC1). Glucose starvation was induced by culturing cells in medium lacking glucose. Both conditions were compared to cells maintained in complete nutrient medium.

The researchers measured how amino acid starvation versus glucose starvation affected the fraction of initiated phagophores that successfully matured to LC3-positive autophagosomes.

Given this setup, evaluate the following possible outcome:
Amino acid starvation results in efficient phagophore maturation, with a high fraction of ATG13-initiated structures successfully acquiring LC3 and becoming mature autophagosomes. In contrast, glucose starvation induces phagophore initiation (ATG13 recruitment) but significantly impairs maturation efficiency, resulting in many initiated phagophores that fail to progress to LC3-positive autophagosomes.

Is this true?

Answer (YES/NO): YES